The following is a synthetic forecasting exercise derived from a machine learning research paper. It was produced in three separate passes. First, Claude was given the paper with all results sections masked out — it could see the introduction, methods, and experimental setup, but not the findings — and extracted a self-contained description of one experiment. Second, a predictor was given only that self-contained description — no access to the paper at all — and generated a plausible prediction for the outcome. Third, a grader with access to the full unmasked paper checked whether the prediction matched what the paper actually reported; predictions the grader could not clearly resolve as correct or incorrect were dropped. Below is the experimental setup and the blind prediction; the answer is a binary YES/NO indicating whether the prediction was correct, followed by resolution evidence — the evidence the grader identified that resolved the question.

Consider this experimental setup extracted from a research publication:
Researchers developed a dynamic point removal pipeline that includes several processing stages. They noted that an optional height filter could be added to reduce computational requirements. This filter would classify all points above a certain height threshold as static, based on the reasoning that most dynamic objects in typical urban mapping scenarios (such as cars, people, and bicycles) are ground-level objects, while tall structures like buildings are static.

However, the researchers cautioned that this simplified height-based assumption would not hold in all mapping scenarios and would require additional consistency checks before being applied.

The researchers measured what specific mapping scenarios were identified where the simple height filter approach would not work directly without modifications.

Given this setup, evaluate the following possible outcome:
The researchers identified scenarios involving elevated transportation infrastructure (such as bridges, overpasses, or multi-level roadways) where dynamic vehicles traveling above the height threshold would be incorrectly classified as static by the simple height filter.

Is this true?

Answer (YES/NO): NO